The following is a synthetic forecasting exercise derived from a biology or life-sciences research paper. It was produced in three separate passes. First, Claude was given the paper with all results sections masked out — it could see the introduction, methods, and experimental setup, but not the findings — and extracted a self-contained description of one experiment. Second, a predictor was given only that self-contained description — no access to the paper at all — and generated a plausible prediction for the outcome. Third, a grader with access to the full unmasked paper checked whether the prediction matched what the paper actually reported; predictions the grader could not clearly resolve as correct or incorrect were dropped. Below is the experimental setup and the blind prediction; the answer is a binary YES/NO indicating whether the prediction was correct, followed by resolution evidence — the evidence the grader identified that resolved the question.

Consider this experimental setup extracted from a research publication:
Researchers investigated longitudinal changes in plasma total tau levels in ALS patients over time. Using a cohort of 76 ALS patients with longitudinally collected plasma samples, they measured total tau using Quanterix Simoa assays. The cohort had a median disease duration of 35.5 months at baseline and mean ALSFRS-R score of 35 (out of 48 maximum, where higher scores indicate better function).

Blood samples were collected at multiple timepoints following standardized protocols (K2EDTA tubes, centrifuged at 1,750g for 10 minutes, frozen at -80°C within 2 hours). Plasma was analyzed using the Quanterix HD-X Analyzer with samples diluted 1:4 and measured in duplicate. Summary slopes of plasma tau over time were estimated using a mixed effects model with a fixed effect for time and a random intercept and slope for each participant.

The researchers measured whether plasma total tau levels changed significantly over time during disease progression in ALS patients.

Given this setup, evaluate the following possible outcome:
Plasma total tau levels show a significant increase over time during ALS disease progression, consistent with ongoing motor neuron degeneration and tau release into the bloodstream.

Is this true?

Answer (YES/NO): YES